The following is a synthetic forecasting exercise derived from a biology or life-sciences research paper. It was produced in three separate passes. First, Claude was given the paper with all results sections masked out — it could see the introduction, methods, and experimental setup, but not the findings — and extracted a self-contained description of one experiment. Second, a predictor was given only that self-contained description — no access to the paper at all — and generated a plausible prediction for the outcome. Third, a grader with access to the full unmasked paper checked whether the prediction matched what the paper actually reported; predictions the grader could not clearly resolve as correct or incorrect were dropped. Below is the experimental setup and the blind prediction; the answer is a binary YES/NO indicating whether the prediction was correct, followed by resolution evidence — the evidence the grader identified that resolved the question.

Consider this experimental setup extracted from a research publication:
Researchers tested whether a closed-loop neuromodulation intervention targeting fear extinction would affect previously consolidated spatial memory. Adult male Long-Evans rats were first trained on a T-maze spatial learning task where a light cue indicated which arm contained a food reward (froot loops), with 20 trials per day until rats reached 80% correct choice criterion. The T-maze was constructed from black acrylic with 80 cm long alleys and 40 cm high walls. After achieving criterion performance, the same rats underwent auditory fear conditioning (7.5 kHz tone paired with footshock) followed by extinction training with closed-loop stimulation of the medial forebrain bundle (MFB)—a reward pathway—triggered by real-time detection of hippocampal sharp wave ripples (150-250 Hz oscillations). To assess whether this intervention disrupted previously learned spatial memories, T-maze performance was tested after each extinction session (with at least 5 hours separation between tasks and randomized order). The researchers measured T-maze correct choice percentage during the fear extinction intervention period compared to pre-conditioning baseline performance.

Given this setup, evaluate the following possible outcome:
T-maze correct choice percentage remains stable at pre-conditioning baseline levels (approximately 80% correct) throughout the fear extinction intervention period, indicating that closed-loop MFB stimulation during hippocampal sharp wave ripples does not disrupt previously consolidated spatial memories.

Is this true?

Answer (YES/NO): YES